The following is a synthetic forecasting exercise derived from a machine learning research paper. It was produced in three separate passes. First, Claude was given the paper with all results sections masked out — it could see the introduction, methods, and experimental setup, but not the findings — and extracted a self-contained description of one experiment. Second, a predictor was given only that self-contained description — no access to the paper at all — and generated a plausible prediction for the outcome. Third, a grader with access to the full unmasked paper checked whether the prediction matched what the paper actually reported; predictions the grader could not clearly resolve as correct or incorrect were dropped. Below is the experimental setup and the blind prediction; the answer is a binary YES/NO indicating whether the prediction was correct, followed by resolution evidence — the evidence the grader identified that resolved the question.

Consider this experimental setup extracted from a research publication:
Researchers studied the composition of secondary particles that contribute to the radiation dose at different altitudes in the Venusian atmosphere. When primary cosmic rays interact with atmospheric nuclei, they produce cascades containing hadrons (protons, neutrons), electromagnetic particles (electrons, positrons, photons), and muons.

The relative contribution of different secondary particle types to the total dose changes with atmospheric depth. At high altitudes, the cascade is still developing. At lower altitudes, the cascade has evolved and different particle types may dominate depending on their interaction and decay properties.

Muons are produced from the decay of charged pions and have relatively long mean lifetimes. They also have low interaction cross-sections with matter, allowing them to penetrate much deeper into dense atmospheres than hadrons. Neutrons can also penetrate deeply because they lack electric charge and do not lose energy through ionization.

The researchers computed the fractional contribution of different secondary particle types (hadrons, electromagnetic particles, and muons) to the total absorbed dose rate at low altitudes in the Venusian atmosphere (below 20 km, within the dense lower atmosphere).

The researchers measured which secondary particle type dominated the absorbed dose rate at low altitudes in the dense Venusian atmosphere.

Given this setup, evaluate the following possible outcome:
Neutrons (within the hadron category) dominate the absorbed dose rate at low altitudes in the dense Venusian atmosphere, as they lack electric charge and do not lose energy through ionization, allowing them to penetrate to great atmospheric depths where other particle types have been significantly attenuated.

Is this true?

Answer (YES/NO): NO